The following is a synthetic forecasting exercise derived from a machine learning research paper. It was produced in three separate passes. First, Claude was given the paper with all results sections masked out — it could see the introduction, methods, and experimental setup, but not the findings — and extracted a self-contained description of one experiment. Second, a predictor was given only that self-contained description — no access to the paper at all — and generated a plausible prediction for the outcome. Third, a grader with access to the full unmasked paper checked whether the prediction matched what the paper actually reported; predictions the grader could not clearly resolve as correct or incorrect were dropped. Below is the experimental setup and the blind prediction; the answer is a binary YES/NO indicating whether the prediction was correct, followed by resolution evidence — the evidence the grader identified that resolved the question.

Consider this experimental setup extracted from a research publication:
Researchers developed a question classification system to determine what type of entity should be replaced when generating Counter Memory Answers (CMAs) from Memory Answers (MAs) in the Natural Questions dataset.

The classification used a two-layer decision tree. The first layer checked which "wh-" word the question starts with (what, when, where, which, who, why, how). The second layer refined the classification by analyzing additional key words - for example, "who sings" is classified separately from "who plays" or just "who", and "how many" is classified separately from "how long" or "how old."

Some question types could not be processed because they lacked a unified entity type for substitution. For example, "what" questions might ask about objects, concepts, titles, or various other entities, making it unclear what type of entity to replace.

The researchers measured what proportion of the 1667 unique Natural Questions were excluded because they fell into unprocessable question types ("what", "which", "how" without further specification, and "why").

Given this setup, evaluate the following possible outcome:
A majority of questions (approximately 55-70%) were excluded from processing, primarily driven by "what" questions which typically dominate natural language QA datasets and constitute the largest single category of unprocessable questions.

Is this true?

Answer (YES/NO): NO